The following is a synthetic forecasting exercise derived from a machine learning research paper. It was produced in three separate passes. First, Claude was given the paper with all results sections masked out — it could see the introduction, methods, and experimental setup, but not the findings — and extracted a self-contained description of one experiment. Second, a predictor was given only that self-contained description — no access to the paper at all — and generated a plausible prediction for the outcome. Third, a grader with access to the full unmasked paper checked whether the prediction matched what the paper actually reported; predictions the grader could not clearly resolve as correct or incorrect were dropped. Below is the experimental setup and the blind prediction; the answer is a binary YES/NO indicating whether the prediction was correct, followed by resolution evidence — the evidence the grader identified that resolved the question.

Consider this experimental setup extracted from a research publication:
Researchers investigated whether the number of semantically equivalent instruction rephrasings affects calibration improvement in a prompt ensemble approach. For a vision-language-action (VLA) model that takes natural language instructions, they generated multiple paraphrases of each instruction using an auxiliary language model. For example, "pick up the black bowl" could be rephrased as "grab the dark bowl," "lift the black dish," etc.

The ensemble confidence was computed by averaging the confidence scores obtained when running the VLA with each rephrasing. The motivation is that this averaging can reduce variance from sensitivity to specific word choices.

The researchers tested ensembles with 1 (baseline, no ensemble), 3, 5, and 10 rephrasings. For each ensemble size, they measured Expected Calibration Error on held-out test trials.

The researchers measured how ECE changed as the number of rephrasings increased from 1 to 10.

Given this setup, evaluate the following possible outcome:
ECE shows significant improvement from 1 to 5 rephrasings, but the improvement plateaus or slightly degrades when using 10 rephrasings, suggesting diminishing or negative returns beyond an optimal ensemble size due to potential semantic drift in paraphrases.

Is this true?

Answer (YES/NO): NO